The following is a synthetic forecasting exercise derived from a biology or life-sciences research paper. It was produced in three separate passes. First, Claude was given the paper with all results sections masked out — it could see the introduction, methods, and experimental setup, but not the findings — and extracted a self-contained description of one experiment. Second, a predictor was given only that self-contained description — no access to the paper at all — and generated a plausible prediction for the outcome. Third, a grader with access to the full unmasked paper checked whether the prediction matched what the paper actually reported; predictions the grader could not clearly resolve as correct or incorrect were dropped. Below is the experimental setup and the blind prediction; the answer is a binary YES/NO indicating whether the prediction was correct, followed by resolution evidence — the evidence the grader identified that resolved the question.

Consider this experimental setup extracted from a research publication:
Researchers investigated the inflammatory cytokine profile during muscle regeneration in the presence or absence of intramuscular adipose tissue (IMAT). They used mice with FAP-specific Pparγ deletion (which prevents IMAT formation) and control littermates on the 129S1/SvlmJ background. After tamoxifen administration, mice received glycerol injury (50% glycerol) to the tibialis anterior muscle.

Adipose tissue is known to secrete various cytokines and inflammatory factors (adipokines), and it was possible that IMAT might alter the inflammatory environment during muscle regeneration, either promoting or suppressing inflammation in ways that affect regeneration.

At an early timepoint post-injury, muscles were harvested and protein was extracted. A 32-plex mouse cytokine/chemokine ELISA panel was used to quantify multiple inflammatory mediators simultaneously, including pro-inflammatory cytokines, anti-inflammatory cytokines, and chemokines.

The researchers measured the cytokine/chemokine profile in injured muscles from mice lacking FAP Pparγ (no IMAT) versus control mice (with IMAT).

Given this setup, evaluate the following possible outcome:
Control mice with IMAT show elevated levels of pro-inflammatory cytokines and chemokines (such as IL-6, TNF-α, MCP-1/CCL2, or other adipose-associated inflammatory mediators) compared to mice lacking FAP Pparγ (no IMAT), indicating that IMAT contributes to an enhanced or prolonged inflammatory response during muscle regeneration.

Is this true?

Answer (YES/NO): NO